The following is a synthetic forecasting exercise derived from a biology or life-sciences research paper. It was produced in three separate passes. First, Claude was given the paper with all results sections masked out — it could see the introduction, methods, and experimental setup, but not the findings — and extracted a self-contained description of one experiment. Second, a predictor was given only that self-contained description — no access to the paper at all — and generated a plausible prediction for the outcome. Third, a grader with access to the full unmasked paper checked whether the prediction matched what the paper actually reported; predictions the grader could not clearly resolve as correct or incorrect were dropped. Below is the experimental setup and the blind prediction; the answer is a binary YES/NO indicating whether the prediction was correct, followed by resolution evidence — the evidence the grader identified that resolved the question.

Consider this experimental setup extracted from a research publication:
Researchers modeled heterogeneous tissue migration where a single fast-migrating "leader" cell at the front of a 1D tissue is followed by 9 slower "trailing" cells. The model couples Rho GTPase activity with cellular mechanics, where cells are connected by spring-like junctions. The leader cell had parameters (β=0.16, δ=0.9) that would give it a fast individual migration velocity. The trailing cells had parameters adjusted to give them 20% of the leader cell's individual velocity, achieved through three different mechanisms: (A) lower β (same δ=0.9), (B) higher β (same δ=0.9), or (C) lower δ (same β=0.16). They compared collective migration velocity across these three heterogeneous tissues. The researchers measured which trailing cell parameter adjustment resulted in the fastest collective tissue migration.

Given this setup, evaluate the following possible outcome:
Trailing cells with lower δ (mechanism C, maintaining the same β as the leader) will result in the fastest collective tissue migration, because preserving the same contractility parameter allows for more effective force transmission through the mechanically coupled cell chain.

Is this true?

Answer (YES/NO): NO